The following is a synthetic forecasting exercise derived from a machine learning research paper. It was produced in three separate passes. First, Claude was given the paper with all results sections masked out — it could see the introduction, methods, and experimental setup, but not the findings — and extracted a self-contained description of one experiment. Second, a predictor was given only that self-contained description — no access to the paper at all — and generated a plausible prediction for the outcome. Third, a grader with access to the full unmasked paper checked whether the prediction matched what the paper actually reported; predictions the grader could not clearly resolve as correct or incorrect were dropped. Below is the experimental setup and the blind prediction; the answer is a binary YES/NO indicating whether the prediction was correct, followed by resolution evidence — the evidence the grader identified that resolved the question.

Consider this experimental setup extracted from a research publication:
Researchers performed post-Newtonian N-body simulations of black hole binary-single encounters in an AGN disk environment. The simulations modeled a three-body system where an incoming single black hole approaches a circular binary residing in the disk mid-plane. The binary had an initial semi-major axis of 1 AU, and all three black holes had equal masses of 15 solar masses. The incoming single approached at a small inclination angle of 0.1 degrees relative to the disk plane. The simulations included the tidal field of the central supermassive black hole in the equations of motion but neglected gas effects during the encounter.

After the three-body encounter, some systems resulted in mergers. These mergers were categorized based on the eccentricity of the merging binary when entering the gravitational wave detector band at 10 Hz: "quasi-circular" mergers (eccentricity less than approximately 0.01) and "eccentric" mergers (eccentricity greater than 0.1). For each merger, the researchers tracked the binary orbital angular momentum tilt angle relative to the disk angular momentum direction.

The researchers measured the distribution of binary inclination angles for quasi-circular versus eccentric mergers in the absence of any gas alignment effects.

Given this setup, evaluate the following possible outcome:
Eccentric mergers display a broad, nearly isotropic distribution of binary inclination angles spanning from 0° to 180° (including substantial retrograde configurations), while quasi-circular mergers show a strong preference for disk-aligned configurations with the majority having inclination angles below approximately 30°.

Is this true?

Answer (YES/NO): NO